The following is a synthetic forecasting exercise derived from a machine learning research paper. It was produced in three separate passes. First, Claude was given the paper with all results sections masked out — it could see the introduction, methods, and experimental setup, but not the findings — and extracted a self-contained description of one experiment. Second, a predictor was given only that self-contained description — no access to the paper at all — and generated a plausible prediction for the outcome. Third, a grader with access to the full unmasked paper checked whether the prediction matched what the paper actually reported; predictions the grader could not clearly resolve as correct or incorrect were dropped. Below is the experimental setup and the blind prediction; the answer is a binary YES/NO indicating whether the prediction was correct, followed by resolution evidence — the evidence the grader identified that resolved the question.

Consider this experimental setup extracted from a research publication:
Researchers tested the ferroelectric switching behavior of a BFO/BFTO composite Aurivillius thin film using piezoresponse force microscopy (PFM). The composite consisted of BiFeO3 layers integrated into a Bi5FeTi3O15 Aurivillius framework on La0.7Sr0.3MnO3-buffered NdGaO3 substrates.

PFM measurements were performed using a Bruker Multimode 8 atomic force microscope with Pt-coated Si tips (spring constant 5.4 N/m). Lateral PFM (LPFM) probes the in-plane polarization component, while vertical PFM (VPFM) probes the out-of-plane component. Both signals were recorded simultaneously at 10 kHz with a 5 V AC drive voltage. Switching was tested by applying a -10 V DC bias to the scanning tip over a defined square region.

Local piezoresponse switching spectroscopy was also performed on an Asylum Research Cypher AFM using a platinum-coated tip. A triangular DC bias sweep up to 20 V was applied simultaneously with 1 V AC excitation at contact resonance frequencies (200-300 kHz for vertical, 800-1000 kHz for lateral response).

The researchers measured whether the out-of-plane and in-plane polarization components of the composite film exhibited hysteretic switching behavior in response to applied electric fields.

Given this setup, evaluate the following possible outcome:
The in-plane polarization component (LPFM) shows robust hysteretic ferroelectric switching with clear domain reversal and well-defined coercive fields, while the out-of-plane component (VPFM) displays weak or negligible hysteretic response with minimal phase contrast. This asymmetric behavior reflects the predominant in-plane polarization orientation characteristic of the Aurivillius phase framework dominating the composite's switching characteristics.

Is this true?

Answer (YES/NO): NO